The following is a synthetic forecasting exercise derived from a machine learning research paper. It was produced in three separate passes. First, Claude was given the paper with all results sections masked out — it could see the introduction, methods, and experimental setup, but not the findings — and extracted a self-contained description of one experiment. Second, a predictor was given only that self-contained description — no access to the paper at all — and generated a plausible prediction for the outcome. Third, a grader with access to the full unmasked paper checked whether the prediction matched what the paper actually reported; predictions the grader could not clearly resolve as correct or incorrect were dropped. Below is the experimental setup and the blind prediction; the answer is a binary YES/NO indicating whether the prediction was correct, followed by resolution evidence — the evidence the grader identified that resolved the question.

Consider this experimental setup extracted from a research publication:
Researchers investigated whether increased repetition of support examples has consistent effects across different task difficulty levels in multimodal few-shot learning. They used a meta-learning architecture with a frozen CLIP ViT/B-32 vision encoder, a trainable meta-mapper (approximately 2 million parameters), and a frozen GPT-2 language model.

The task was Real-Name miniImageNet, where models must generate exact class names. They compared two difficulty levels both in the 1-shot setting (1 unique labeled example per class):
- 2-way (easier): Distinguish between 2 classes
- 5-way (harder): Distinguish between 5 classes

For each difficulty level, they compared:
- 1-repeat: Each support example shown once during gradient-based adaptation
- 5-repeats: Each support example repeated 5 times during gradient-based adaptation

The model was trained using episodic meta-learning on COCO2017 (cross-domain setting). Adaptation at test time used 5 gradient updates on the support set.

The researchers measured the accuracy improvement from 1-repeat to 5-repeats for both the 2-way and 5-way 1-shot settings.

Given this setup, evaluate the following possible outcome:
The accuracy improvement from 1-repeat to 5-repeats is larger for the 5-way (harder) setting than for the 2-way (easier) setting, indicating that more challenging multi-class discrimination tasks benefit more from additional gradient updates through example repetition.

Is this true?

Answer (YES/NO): NO